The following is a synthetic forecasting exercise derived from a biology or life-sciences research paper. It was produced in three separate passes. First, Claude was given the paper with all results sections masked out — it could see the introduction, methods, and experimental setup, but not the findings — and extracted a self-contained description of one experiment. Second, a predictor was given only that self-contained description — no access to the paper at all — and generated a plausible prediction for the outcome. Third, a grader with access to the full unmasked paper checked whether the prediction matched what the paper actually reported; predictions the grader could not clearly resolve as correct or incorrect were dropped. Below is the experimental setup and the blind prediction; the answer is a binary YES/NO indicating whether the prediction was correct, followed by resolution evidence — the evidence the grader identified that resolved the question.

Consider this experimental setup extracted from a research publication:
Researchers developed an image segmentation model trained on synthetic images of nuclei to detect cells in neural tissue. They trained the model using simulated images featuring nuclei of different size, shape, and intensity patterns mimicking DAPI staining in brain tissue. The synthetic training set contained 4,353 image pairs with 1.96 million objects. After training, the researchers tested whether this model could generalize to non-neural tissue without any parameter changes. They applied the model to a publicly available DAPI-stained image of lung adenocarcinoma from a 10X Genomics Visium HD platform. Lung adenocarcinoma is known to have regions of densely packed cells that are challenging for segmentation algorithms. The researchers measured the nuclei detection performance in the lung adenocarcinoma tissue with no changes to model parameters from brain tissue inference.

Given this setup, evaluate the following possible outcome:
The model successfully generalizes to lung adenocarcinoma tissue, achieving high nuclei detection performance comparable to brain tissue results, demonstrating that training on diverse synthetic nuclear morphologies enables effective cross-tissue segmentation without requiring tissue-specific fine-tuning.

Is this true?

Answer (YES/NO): YES